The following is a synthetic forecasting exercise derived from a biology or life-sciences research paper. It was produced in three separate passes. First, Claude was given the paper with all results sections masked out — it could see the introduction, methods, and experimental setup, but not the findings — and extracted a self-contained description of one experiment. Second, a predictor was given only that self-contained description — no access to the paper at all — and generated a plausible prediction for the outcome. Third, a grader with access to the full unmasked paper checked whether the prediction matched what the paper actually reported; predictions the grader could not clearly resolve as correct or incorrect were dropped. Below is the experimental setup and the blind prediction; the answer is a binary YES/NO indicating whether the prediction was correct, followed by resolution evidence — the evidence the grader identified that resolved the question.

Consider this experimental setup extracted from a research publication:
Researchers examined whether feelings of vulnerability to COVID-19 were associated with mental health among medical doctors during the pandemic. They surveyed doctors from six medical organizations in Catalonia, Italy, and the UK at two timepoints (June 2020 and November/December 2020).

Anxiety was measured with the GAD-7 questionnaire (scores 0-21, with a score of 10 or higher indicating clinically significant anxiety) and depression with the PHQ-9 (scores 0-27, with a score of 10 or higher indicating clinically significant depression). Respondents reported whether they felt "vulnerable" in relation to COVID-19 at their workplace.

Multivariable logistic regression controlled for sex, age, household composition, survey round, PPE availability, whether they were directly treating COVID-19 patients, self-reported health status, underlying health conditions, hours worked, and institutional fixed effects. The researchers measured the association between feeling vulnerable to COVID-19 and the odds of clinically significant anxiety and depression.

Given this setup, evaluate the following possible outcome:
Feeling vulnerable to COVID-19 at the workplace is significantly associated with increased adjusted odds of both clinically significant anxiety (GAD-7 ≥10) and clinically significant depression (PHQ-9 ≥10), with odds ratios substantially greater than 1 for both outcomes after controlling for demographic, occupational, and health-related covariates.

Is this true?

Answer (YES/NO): YES